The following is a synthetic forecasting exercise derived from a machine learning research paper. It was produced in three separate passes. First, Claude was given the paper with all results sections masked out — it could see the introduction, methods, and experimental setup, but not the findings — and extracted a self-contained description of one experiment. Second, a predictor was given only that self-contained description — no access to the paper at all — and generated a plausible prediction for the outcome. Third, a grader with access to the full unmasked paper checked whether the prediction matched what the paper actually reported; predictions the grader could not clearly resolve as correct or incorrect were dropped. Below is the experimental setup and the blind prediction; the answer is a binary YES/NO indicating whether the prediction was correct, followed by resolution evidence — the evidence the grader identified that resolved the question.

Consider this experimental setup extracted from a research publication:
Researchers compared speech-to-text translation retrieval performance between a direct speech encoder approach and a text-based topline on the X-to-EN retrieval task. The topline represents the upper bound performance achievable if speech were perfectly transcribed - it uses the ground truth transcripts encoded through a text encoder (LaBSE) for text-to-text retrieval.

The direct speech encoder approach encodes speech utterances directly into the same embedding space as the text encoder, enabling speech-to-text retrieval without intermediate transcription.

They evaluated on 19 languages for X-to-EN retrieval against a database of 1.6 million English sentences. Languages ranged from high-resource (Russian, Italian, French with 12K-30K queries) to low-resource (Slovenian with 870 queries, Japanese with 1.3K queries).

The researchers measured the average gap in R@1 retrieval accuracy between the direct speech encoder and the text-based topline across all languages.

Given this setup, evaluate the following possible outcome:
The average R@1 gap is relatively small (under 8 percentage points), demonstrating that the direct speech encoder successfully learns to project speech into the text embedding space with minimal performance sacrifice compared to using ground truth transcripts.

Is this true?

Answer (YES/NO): NO